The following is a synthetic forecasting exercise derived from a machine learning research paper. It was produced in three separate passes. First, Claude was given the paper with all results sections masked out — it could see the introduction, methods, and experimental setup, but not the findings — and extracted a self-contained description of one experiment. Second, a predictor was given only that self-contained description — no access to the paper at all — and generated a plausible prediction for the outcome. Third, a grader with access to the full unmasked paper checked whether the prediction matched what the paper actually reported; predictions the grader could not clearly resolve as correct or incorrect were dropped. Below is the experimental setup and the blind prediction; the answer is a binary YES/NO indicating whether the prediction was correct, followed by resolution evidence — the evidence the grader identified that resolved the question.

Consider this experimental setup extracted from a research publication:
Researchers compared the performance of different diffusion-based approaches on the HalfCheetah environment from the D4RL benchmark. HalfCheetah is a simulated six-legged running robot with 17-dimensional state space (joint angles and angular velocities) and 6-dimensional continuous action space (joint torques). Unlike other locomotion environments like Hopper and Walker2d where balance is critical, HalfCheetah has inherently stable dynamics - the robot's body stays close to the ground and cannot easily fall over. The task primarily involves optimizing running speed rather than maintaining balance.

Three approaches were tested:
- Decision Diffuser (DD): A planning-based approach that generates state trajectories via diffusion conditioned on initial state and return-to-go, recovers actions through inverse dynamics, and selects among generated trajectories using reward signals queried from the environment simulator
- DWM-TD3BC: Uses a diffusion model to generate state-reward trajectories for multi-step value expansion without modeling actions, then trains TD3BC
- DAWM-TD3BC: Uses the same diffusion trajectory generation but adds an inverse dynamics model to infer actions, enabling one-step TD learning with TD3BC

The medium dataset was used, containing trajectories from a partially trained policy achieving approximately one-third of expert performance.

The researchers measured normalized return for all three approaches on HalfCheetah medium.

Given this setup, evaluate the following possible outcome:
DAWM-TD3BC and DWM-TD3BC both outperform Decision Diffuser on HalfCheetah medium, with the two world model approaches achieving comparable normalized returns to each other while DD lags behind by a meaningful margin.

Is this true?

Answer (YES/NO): NO